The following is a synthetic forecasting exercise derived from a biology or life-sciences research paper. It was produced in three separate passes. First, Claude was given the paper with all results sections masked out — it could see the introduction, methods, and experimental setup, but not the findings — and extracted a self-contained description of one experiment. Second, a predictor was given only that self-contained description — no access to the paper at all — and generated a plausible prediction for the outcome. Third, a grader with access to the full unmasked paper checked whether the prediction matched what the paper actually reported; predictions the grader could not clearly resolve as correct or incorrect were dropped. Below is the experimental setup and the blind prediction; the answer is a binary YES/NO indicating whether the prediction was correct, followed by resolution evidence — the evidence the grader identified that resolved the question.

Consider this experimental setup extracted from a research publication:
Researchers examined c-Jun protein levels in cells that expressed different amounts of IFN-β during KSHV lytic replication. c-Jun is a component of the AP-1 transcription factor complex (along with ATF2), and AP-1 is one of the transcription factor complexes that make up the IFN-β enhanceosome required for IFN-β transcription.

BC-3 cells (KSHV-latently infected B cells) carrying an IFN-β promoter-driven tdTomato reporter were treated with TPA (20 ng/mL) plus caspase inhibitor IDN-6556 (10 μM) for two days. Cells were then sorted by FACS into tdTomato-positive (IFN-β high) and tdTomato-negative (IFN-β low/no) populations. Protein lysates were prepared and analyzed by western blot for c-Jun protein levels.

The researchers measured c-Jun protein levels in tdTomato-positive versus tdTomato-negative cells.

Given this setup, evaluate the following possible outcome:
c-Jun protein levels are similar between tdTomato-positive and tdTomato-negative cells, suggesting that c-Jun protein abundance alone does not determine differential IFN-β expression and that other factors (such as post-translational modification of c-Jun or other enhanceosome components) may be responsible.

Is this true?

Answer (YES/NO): NO